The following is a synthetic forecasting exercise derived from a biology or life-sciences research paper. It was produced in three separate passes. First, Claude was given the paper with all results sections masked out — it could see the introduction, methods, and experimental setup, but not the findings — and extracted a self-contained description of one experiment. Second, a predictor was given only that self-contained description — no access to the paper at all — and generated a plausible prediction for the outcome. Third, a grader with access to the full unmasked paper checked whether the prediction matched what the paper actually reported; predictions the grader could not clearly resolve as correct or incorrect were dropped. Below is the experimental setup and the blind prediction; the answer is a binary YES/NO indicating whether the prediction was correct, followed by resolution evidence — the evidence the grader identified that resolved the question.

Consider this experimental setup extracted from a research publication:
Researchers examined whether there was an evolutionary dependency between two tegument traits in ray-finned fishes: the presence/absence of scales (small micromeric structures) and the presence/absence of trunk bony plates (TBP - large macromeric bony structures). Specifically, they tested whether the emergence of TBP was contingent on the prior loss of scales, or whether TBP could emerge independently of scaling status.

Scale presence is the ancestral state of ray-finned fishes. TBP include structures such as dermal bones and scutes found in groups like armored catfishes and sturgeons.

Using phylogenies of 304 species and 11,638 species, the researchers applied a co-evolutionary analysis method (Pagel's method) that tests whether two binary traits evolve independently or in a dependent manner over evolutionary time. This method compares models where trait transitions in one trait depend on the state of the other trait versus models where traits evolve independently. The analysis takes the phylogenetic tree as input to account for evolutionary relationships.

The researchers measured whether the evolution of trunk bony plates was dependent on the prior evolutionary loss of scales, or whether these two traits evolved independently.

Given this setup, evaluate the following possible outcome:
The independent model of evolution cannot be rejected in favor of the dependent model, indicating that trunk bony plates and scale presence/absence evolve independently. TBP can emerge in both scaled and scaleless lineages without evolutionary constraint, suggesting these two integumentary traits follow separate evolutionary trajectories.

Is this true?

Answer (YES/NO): NO